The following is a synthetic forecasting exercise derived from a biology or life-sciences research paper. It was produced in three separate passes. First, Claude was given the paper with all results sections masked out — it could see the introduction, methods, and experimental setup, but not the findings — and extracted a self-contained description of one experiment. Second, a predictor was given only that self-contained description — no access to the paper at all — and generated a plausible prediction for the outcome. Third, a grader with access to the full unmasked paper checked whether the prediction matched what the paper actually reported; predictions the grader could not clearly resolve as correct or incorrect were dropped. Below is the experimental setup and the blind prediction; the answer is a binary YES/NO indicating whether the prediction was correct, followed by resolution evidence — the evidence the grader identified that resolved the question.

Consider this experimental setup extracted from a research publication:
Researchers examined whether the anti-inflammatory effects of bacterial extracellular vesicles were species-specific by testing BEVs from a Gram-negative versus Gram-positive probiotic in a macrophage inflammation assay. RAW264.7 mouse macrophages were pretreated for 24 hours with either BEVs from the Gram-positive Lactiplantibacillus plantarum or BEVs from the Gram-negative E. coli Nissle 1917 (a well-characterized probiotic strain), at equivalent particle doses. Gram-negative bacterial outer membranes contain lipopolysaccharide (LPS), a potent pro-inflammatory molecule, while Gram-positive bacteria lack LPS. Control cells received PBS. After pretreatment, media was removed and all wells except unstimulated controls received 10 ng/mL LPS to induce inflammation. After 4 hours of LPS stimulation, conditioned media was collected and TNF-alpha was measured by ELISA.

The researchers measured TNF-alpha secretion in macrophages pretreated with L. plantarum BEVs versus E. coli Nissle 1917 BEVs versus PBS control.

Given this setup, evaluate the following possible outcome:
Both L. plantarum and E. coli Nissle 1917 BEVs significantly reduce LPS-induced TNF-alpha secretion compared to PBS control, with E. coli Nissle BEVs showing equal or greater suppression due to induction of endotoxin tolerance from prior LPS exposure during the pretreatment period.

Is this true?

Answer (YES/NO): YES